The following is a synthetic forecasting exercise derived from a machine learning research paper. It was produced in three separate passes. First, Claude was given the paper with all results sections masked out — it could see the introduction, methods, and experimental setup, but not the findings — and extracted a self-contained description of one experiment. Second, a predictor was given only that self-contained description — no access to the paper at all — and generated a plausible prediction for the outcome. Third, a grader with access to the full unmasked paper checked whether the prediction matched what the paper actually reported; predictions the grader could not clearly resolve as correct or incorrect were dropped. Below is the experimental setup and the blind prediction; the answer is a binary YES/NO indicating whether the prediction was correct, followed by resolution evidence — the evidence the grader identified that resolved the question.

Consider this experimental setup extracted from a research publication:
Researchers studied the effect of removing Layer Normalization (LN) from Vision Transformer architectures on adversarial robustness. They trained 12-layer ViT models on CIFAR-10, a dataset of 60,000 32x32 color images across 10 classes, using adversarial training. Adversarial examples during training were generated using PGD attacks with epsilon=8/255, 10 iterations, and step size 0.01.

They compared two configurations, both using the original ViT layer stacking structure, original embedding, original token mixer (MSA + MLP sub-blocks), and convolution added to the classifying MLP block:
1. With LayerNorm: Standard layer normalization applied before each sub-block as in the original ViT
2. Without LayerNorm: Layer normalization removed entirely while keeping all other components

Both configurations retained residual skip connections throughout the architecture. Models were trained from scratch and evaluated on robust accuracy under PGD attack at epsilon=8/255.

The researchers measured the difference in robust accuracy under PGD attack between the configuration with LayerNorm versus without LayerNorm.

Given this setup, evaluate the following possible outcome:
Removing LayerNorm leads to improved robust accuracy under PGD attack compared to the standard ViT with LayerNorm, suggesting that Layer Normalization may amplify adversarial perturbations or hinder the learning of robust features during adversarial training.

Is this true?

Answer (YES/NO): YES